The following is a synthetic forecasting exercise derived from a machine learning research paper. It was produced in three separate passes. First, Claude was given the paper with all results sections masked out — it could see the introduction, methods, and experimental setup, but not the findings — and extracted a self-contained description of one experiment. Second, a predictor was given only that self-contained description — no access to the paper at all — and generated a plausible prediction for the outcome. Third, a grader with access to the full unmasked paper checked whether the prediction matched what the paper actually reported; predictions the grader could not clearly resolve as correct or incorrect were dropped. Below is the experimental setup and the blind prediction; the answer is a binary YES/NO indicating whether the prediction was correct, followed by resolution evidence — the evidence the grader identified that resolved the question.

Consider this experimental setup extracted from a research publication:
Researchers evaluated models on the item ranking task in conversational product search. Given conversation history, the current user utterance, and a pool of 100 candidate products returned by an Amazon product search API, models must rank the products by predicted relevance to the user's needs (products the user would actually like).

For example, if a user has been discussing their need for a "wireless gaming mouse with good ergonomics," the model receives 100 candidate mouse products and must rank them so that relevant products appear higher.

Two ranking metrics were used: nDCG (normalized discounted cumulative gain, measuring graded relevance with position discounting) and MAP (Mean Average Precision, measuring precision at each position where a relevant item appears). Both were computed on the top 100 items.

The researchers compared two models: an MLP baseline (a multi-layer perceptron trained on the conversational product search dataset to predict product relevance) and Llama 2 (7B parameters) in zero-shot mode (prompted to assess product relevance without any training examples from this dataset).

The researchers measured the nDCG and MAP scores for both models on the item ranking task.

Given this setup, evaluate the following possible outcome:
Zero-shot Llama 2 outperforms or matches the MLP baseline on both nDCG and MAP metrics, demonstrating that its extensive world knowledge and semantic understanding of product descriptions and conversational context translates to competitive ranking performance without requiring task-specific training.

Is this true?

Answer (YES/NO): NO